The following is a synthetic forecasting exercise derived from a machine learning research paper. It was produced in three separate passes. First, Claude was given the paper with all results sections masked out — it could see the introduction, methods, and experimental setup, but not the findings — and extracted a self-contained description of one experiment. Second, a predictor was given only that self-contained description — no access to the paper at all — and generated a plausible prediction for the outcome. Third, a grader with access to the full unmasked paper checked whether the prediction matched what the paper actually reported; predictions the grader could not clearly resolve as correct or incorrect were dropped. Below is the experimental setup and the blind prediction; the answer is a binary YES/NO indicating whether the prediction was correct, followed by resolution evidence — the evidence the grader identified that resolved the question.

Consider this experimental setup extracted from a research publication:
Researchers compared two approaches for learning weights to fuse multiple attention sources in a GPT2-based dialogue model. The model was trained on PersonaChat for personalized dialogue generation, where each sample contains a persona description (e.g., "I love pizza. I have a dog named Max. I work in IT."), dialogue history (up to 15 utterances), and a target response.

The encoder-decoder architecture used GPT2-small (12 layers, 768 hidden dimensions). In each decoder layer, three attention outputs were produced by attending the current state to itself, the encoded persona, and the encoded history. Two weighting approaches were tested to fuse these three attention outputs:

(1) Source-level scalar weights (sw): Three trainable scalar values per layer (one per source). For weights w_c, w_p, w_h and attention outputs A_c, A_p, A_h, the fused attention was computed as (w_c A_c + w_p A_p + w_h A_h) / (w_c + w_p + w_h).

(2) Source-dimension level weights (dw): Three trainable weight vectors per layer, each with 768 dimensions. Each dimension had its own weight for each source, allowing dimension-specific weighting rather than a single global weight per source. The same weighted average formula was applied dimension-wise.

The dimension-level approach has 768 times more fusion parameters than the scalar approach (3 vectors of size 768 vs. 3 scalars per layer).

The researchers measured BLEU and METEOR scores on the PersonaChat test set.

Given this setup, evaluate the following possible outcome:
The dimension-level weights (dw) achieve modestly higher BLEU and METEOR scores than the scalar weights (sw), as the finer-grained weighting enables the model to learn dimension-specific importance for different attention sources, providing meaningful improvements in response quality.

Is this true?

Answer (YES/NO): NO